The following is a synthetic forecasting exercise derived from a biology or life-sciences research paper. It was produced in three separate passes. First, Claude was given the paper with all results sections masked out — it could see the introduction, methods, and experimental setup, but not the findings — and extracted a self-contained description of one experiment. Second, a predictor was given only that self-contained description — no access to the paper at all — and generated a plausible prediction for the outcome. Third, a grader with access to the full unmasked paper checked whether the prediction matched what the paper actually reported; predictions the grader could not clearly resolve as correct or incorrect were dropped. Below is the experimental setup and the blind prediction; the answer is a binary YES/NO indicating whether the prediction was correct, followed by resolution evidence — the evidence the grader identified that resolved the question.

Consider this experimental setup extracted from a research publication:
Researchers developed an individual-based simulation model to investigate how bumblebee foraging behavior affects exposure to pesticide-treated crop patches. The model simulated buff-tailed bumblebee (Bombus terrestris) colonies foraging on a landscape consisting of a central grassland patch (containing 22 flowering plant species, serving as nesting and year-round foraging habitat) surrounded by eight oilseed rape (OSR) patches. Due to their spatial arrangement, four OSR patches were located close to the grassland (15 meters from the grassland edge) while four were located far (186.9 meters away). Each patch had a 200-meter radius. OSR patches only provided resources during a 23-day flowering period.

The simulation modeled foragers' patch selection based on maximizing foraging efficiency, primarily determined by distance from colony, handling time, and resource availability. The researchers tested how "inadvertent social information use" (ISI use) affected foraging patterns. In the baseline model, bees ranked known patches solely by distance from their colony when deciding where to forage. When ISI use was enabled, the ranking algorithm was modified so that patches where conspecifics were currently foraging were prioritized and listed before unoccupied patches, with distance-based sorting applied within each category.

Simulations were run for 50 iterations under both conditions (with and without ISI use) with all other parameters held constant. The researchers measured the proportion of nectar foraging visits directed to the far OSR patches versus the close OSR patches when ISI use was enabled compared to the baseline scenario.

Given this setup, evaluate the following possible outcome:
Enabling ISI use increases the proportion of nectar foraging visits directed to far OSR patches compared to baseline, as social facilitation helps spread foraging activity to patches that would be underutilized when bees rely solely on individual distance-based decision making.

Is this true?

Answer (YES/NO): YES